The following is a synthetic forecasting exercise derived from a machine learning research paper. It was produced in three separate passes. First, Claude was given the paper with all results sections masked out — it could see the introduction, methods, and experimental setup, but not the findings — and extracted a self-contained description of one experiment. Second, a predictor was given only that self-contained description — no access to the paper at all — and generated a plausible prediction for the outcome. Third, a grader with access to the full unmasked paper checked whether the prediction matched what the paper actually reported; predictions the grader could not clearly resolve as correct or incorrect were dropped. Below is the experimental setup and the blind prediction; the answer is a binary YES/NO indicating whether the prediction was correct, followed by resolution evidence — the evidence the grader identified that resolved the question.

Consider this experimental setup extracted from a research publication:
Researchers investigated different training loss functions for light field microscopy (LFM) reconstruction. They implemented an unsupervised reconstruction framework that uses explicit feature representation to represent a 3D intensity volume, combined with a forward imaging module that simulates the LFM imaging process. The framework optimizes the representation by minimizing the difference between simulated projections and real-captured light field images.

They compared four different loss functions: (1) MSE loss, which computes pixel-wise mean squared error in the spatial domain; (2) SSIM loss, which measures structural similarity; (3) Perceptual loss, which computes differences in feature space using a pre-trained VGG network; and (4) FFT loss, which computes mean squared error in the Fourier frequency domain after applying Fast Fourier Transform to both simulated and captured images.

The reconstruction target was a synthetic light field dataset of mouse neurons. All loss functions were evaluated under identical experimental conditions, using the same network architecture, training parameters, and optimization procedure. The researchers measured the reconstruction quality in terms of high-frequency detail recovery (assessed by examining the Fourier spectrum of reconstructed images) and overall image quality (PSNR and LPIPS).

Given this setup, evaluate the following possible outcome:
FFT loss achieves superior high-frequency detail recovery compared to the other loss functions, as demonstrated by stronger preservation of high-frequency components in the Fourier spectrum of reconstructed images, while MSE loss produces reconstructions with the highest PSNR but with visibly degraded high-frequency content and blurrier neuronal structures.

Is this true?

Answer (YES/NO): NO